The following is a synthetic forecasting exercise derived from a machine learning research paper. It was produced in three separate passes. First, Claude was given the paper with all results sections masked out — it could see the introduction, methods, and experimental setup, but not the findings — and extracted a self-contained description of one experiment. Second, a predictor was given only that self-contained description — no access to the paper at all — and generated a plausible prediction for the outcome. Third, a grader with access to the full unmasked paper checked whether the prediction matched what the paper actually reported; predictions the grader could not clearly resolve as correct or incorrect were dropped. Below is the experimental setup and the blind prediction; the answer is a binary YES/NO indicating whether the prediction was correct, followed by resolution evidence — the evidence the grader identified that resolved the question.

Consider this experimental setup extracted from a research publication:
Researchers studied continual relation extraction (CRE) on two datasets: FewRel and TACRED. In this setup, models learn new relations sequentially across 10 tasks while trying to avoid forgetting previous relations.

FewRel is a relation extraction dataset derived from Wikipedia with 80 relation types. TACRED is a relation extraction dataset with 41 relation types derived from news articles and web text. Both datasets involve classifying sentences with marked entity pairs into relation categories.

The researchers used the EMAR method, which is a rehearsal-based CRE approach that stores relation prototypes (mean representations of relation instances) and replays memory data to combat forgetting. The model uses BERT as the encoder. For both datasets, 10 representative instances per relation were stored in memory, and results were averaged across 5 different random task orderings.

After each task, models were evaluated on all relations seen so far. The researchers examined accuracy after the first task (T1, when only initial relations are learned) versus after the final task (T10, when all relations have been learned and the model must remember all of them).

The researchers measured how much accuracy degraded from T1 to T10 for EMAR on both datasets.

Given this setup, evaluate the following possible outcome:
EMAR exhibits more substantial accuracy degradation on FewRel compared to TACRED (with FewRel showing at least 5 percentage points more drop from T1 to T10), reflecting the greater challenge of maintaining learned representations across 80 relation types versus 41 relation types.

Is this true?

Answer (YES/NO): NO